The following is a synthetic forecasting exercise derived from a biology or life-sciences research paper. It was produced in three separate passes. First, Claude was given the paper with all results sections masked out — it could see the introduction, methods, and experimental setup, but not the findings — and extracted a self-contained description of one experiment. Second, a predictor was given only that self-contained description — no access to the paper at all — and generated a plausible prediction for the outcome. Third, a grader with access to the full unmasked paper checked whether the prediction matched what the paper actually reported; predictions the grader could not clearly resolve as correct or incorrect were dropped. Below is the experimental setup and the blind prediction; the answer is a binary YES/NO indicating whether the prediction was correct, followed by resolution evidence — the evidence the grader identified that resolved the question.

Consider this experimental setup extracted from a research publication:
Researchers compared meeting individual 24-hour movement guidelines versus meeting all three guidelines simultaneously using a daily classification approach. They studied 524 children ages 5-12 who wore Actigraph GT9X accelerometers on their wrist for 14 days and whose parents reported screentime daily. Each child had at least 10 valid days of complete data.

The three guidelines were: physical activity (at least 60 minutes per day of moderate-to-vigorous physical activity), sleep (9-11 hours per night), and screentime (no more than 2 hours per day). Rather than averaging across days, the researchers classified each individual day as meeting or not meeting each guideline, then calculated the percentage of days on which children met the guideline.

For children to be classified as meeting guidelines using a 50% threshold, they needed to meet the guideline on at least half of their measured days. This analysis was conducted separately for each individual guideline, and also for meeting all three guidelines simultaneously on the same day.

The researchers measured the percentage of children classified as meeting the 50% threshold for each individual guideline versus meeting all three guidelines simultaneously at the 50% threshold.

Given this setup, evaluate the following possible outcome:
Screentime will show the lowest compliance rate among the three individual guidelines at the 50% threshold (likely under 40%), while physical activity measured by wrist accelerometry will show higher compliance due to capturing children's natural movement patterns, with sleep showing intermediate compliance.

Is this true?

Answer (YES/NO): NO